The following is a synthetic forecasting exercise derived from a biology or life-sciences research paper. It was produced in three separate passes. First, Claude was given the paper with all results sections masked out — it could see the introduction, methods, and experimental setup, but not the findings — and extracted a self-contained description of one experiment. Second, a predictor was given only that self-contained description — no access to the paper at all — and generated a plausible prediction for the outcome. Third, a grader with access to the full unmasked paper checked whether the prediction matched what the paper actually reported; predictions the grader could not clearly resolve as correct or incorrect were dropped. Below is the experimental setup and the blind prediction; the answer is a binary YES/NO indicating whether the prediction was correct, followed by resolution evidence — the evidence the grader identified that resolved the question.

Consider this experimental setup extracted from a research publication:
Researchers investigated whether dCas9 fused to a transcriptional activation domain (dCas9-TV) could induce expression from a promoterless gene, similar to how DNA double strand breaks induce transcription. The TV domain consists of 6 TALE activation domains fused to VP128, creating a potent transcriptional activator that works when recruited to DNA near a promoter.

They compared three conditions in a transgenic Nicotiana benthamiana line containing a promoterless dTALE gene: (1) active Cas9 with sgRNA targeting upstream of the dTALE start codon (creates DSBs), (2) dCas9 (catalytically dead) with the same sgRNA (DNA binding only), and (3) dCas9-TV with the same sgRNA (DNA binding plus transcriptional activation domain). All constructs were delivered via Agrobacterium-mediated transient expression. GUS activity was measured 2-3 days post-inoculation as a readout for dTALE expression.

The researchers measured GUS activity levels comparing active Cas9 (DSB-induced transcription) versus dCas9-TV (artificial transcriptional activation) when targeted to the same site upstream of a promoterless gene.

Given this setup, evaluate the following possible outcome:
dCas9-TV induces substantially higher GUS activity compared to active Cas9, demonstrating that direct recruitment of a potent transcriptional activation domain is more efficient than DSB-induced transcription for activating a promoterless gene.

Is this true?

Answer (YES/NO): YES